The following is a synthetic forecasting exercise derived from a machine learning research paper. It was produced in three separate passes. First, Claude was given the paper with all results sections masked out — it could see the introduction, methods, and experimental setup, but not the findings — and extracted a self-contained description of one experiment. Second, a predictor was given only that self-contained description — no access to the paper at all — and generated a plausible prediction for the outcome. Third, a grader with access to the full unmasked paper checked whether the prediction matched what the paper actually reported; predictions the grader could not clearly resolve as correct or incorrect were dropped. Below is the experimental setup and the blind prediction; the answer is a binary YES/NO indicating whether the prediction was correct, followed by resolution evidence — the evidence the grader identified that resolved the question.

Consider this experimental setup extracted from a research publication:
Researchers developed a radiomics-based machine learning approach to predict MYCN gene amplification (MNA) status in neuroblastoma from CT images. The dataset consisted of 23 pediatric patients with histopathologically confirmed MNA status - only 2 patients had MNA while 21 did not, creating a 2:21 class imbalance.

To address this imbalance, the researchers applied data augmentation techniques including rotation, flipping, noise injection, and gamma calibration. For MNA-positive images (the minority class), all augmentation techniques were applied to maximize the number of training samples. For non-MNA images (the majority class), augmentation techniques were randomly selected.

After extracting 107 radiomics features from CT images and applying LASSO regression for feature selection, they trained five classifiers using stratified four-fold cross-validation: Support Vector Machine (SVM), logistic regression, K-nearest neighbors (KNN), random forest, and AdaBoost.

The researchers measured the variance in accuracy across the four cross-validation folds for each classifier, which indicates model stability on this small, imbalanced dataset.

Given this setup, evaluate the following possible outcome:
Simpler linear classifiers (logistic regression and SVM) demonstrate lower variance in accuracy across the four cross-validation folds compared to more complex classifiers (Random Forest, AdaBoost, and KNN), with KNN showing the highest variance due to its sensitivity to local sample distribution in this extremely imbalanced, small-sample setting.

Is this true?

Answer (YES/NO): NO